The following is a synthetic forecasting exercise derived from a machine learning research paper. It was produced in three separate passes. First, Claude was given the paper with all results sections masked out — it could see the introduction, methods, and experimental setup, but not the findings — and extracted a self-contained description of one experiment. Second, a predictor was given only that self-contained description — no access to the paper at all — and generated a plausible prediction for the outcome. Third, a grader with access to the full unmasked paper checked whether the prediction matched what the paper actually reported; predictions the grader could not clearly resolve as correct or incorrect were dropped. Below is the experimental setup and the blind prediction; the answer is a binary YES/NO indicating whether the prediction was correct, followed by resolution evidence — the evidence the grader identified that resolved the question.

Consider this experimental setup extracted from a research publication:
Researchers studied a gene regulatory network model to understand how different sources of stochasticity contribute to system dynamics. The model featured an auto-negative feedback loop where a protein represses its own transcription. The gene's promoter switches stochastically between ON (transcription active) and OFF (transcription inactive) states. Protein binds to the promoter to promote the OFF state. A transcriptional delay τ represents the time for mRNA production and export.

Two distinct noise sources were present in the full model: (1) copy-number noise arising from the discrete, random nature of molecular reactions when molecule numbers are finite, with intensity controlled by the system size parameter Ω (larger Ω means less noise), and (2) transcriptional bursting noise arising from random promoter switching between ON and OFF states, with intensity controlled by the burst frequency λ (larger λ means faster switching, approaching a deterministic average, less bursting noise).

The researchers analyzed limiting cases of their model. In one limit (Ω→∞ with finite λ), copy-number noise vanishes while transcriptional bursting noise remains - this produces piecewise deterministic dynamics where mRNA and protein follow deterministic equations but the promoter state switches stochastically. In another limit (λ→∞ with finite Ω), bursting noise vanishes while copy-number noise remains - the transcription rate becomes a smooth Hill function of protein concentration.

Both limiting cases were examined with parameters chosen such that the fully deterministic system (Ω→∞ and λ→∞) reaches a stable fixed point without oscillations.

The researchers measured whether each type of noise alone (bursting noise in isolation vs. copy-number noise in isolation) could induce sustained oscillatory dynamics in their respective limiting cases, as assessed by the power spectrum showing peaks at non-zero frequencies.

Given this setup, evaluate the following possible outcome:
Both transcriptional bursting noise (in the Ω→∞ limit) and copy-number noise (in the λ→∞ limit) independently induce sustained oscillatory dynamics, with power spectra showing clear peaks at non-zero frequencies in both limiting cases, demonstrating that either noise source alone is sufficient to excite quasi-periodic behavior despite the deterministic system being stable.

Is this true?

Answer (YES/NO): YES